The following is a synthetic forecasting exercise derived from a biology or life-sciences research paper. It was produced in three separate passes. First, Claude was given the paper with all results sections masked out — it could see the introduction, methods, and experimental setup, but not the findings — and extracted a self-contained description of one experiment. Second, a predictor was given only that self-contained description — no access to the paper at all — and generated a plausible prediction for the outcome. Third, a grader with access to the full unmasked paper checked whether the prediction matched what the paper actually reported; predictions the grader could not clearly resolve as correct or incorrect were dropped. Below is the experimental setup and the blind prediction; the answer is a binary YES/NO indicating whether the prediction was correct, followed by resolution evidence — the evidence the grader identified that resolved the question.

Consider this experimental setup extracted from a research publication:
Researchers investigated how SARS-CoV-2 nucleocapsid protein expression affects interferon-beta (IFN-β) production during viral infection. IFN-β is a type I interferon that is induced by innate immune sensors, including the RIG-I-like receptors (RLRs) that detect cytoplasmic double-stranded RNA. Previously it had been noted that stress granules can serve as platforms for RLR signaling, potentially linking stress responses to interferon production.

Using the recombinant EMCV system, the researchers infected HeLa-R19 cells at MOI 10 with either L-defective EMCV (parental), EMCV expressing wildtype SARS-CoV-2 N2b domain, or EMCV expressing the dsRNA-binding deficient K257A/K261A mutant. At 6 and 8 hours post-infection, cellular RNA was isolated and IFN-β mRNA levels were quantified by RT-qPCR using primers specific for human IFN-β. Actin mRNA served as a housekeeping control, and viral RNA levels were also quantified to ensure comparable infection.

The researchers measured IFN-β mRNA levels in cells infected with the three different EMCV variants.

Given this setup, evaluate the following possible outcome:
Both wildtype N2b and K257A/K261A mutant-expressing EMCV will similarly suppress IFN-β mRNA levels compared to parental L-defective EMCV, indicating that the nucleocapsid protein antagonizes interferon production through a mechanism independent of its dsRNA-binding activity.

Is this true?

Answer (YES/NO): NO